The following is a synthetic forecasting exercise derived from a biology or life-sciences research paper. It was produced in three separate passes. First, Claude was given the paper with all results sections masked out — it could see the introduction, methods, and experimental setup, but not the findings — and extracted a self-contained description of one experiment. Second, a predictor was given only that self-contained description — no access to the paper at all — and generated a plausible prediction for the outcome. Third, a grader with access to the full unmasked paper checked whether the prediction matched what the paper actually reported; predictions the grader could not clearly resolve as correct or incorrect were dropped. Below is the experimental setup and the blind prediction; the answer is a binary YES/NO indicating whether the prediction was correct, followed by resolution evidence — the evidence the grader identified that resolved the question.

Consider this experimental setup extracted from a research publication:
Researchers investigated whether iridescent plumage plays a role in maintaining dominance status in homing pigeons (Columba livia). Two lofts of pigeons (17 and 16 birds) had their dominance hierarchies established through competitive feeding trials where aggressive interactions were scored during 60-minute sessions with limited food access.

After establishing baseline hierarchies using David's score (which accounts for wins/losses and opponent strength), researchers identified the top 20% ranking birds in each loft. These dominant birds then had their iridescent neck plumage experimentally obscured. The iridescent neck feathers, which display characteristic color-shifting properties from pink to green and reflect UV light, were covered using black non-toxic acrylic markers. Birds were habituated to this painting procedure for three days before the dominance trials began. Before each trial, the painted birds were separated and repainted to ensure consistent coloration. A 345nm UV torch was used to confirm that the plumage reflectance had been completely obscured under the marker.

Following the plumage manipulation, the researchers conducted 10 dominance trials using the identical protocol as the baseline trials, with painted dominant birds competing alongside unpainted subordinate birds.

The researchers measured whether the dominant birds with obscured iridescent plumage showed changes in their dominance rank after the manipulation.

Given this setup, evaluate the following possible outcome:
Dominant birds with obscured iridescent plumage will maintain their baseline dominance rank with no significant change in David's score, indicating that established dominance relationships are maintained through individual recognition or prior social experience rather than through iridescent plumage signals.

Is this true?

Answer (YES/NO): YES